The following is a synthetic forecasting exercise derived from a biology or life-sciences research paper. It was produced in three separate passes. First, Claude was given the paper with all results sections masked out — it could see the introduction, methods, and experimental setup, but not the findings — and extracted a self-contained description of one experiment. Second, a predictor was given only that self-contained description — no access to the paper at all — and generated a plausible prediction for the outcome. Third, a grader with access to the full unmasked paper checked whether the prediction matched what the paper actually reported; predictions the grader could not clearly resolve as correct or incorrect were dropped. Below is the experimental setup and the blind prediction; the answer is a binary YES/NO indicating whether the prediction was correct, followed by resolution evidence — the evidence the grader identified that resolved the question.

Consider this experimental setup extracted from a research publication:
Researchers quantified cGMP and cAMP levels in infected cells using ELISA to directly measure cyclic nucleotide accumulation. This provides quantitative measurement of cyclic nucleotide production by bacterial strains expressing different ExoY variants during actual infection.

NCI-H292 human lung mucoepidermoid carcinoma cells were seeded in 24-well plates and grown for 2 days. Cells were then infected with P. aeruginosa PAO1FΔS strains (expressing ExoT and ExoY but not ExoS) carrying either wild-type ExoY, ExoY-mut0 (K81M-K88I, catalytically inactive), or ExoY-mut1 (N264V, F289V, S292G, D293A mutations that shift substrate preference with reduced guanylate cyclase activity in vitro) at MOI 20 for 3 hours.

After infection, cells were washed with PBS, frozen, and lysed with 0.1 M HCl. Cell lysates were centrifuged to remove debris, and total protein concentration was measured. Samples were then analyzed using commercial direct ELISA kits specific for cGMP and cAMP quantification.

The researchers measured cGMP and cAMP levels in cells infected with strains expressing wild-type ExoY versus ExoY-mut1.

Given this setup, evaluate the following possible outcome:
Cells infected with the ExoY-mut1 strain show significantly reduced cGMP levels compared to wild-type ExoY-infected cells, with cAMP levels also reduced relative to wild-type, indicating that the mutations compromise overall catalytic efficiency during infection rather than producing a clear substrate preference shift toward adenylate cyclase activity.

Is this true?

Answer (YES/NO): NO